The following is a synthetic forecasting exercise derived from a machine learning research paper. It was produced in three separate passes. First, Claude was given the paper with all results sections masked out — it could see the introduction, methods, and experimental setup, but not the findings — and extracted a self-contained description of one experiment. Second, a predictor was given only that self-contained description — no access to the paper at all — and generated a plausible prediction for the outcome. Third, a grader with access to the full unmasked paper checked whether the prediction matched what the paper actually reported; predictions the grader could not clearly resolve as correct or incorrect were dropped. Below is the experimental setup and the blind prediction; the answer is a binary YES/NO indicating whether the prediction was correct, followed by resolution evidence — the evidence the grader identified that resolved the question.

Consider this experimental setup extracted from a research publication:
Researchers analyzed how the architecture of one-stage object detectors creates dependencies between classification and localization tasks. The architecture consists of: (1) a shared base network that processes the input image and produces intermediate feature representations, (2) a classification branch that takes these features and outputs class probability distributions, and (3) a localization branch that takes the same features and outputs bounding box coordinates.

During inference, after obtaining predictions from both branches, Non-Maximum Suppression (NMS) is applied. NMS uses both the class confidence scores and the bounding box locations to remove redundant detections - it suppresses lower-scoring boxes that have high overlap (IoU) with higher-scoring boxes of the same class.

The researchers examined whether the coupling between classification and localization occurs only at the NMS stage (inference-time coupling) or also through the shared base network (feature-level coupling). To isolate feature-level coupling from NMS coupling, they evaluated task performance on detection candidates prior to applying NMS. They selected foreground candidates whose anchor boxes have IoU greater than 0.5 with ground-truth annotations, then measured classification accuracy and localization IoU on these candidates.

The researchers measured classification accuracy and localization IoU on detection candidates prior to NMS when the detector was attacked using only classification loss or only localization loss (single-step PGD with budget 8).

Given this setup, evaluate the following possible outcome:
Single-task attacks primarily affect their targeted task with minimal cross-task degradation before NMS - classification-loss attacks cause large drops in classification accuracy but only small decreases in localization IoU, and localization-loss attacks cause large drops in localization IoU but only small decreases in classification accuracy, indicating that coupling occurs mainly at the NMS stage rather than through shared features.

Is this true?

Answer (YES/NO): NO